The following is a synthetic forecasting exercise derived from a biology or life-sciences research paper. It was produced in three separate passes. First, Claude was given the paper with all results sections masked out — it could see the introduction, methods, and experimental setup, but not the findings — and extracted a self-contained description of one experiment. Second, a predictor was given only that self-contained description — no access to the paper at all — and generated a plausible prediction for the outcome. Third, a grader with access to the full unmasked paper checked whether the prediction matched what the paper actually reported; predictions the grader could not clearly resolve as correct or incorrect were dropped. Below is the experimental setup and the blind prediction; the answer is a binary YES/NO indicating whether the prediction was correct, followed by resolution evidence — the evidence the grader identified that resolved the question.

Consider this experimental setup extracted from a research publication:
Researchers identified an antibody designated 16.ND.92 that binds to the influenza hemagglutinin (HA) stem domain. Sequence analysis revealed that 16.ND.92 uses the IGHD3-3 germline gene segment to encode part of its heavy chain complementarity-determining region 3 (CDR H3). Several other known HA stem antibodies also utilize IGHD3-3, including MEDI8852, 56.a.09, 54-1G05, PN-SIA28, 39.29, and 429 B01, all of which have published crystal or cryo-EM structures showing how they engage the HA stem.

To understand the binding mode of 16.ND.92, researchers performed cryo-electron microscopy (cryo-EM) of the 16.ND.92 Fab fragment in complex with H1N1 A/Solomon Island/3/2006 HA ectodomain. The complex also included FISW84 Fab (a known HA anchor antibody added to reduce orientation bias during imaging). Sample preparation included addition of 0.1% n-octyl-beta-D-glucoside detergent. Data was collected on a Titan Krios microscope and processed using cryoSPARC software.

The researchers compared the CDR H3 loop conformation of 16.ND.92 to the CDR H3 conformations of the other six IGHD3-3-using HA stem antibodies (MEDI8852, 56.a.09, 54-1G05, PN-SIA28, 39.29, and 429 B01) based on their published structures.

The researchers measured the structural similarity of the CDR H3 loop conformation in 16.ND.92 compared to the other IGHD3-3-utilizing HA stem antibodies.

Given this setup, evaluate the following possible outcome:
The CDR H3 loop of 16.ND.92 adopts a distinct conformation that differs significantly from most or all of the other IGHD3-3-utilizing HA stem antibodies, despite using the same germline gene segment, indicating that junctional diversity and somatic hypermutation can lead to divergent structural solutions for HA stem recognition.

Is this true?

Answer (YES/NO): YES